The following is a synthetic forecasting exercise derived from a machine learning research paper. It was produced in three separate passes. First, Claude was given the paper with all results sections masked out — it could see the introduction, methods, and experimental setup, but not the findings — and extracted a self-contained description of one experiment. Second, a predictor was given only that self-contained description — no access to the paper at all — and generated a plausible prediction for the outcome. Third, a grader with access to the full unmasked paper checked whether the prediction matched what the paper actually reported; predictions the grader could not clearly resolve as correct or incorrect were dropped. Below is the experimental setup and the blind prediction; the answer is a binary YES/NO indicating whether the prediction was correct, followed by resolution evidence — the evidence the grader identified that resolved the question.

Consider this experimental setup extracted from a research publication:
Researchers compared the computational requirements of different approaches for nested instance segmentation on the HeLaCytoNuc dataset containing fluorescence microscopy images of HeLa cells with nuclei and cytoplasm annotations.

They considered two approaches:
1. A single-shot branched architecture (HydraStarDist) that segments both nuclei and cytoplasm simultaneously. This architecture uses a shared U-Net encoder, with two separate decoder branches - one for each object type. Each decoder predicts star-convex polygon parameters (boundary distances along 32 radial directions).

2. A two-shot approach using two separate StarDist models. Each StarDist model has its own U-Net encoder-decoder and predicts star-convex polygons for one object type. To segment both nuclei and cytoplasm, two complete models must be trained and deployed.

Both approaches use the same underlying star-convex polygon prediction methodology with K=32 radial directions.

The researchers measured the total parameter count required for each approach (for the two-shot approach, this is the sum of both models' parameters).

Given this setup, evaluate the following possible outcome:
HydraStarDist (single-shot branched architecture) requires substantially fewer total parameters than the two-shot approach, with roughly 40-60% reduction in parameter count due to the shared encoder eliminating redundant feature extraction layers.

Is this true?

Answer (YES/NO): NO